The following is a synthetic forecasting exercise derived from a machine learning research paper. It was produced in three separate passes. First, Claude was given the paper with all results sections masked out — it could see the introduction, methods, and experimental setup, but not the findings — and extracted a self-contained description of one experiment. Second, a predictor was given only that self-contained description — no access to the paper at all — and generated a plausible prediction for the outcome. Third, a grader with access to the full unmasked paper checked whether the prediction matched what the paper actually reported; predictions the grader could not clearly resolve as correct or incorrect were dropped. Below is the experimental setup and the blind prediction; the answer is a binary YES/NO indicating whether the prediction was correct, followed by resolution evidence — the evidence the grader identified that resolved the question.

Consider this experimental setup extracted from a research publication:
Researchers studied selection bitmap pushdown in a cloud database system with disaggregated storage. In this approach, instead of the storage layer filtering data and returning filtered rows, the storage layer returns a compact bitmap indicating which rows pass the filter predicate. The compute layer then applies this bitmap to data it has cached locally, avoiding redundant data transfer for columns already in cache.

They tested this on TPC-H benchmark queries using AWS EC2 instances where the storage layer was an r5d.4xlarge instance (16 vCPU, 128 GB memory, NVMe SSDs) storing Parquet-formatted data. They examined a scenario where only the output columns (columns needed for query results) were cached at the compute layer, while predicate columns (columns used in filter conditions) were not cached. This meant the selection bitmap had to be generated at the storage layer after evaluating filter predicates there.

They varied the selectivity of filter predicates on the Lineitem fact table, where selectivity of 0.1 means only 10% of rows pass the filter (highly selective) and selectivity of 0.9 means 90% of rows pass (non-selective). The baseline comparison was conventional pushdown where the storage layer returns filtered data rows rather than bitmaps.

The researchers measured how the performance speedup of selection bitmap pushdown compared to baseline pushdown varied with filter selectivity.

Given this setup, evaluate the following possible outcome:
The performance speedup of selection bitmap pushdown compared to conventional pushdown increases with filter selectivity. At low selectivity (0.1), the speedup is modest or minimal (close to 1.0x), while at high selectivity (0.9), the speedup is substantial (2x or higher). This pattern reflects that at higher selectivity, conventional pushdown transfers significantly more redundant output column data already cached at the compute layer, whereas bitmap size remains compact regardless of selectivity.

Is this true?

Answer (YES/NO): NO